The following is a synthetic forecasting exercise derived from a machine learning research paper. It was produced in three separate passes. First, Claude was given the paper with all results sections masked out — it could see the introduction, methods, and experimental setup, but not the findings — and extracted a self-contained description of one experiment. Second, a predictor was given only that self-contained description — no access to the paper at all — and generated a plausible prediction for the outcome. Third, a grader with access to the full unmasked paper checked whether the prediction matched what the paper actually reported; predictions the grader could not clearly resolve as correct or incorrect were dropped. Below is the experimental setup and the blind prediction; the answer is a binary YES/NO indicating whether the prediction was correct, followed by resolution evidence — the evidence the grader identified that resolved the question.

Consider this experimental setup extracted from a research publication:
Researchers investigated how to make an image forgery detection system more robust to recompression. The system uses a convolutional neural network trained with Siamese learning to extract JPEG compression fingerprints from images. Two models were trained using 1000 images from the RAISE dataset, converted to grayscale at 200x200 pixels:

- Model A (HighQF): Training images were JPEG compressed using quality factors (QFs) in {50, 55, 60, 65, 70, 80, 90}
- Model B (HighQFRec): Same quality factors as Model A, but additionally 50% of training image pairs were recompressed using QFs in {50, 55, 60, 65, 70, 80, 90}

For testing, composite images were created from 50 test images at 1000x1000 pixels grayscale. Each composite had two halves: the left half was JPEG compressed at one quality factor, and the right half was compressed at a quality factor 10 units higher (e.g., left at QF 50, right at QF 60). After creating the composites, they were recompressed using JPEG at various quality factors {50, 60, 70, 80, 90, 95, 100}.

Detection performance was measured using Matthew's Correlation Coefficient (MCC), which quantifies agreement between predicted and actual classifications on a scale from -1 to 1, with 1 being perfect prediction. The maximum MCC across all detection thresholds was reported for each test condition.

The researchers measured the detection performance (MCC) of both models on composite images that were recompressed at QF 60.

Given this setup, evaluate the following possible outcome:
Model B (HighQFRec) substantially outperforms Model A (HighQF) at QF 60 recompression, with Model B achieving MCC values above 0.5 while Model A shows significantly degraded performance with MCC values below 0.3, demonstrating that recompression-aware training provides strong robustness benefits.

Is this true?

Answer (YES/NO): NO